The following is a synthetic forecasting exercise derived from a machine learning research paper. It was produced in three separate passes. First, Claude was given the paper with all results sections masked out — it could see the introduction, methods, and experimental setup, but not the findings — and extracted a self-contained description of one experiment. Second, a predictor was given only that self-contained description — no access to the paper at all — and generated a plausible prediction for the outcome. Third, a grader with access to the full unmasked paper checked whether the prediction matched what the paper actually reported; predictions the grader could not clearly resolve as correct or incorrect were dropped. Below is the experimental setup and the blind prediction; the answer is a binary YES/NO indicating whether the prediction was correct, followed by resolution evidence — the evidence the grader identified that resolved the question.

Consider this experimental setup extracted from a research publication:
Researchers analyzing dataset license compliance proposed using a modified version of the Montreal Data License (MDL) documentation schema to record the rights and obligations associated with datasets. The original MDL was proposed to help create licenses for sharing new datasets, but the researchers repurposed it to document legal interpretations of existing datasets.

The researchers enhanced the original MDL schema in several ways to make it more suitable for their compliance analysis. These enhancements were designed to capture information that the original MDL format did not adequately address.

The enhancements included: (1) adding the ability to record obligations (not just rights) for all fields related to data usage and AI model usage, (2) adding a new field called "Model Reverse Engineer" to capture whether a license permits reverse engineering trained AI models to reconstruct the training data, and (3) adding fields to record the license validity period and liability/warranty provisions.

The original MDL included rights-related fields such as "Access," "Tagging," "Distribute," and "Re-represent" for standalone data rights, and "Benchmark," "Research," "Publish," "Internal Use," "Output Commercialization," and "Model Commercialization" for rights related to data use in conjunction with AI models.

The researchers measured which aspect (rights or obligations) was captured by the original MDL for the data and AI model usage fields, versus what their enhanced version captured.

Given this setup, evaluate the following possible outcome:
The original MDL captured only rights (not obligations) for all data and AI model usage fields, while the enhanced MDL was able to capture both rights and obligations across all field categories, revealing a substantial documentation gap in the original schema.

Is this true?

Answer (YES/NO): YES